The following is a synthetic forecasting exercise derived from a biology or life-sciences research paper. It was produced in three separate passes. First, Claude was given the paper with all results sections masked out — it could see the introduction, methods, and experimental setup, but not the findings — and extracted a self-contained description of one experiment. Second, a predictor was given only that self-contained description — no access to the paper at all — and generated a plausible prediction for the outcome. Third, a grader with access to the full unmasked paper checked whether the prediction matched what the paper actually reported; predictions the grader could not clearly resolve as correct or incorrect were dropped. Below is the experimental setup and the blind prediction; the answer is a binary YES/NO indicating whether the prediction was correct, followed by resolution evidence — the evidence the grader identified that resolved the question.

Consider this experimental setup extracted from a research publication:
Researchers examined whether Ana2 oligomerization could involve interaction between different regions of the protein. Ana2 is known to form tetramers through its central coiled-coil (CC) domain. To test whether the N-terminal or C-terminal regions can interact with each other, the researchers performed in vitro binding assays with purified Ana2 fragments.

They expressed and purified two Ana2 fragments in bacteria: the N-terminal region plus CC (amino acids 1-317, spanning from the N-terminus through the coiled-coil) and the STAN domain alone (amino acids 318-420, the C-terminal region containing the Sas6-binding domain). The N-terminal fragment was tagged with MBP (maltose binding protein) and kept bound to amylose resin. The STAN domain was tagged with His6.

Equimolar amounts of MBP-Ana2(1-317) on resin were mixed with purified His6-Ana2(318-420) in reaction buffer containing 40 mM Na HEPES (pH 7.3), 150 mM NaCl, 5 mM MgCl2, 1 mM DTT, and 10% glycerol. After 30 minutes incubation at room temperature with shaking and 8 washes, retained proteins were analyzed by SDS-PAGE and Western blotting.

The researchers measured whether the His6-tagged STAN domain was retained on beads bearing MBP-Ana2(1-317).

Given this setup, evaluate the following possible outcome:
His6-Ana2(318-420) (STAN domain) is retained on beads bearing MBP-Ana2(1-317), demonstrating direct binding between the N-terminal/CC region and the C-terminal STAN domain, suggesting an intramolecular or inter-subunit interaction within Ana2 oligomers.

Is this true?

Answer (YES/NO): NO